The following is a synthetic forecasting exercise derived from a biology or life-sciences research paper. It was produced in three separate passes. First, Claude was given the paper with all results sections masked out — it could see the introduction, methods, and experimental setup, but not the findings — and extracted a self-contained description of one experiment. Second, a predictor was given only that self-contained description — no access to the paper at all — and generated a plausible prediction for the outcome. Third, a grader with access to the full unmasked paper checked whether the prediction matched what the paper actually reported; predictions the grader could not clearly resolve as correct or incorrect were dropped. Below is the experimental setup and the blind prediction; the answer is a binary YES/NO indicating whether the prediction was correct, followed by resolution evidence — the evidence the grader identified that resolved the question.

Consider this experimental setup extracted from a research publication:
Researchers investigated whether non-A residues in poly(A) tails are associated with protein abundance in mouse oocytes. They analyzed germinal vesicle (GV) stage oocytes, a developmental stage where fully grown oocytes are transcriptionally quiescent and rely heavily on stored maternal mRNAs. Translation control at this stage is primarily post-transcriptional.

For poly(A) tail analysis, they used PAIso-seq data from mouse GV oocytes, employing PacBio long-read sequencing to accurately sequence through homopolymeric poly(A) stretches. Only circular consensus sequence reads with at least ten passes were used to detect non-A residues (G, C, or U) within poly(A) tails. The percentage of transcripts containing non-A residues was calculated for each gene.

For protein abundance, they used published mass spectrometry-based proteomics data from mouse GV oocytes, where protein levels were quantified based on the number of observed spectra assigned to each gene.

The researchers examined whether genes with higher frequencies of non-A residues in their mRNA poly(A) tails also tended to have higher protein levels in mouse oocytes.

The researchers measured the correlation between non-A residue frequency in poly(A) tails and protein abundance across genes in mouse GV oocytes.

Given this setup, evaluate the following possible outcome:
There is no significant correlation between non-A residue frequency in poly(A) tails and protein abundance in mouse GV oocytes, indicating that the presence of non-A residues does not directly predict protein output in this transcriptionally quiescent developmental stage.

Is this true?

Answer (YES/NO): NO